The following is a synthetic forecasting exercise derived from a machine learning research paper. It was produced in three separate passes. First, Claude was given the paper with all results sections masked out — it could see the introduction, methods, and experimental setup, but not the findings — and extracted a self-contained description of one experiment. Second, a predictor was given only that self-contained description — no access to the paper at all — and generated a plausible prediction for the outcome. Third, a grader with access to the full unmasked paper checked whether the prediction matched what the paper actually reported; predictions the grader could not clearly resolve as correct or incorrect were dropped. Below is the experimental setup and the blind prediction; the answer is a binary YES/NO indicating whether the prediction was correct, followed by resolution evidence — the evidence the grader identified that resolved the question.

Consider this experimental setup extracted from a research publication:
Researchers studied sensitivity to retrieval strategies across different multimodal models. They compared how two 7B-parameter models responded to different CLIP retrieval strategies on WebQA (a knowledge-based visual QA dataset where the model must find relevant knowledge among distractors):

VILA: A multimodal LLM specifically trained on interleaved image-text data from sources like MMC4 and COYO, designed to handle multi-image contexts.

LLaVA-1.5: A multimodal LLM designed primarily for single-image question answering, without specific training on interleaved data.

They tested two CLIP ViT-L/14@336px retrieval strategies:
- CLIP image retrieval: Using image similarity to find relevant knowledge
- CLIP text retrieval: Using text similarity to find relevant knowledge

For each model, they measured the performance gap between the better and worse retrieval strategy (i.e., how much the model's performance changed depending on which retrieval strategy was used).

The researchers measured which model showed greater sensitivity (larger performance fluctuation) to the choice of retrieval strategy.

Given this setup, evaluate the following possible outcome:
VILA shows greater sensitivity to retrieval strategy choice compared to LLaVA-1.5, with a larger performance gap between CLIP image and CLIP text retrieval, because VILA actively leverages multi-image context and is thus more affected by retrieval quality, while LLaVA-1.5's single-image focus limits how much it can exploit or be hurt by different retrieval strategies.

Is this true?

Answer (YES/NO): YES